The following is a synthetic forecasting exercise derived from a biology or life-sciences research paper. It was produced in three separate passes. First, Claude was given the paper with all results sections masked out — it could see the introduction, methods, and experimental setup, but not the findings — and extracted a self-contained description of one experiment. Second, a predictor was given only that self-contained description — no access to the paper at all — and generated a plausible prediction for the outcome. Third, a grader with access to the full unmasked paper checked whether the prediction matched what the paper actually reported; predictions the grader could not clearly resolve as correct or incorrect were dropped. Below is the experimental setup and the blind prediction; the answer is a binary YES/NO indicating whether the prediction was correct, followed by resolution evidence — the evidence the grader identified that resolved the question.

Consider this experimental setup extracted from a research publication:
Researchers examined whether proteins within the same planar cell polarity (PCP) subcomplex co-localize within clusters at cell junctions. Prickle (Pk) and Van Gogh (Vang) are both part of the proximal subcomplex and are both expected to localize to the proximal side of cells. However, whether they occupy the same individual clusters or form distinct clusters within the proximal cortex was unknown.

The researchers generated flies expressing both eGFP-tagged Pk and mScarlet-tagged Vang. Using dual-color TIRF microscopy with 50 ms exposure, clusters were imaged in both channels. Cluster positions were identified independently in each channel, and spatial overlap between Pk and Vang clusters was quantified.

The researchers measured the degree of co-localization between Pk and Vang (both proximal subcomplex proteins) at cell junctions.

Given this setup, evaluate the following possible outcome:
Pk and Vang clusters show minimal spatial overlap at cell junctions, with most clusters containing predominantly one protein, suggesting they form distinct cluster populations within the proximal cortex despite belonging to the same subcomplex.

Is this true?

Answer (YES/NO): NO